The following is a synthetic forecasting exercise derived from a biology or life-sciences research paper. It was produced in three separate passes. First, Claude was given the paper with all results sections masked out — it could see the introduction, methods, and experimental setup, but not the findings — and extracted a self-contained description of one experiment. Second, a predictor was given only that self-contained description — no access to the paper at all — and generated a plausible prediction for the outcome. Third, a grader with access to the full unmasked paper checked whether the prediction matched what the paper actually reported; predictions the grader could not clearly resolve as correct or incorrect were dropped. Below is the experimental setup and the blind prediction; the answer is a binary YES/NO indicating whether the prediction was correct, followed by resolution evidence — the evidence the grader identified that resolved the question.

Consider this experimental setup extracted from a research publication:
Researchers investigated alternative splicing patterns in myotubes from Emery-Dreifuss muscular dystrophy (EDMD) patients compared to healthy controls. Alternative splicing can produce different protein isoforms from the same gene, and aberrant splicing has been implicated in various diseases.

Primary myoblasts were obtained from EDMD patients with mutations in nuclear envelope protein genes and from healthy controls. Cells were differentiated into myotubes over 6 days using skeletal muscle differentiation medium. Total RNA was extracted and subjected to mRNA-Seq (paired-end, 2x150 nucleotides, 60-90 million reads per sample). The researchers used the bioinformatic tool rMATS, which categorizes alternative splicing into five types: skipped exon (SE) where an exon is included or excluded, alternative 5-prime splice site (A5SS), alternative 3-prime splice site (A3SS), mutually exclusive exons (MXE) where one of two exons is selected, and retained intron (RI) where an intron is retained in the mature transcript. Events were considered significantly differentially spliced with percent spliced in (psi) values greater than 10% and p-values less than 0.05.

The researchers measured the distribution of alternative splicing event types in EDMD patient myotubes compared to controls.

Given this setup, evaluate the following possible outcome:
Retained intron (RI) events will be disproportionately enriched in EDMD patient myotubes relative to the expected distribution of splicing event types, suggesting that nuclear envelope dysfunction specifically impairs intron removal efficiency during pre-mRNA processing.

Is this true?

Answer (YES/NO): YES